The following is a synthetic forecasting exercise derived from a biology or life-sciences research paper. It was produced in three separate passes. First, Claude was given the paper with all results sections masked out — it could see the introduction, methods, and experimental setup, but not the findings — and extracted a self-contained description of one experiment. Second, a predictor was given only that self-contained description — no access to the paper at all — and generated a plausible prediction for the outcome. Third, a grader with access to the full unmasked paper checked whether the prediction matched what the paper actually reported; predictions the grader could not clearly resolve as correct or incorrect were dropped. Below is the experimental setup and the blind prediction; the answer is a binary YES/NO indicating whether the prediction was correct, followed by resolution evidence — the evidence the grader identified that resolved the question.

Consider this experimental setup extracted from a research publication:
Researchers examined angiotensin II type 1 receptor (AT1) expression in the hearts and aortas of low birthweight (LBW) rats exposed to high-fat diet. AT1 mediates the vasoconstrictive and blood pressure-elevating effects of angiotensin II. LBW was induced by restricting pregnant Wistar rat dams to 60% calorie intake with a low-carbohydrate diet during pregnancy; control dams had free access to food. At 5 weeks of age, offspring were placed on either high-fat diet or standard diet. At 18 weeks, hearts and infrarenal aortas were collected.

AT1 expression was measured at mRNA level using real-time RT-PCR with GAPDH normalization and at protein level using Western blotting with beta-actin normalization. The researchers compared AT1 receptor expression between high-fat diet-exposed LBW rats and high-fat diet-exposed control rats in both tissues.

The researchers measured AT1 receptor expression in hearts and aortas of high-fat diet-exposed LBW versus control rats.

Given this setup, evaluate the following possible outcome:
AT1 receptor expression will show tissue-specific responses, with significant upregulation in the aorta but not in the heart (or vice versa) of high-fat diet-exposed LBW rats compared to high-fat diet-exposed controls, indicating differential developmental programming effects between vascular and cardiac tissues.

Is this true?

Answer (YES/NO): NO